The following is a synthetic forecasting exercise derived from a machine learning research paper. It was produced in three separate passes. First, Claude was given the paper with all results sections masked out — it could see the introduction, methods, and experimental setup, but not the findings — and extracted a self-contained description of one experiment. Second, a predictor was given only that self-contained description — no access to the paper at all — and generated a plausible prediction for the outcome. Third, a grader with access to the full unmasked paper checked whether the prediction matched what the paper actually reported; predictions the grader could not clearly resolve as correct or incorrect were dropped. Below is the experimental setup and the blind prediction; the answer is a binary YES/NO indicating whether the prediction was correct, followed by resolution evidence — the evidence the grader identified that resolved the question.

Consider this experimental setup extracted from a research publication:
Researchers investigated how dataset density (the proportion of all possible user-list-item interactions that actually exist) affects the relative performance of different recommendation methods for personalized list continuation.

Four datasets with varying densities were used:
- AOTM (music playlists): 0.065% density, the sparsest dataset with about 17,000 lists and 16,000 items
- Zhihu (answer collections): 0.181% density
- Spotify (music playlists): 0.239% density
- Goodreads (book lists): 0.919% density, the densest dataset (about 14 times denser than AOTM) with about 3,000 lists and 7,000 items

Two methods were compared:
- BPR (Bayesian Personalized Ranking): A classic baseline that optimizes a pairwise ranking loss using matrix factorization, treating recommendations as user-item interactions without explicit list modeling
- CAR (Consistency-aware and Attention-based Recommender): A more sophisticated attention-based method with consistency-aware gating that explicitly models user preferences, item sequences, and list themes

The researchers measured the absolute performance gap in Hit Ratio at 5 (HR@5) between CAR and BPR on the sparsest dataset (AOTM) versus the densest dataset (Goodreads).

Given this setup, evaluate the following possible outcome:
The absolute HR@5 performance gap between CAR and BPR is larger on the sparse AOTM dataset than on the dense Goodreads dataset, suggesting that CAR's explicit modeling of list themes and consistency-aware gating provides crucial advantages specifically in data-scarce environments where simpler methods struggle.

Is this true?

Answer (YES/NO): YES